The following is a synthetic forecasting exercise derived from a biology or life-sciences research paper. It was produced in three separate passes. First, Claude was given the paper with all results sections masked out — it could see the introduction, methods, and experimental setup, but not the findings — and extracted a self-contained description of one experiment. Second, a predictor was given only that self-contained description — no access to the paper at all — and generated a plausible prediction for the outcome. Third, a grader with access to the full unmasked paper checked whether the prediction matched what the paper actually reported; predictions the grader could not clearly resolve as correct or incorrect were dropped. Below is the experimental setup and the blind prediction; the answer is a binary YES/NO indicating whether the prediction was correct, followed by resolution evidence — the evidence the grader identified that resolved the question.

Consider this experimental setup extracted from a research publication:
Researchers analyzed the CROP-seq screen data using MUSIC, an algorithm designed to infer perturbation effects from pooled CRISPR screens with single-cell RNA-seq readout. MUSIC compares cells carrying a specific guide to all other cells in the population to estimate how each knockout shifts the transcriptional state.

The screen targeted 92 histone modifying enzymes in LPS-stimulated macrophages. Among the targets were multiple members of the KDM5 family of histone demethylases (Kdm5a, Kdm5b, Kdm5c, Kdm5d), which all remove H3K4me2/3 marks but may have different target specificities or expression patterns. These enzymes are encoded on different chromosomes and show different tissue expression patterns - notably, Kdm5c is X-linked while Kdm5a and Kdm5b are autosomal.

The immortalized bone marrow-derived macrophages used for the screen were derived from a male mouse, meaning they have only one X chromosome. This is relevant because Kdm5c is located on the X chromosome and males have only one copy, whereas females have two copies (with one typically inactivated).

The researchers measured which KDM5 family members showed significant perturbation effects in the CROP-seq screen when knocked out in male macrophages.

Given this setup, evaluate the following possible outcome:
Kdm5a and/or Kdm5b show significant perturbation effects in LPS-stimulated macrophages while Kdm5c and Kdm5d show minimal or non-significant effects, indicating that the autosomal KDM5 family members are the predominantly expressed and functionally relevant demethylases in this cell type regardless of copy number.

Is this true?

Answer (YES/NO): NO